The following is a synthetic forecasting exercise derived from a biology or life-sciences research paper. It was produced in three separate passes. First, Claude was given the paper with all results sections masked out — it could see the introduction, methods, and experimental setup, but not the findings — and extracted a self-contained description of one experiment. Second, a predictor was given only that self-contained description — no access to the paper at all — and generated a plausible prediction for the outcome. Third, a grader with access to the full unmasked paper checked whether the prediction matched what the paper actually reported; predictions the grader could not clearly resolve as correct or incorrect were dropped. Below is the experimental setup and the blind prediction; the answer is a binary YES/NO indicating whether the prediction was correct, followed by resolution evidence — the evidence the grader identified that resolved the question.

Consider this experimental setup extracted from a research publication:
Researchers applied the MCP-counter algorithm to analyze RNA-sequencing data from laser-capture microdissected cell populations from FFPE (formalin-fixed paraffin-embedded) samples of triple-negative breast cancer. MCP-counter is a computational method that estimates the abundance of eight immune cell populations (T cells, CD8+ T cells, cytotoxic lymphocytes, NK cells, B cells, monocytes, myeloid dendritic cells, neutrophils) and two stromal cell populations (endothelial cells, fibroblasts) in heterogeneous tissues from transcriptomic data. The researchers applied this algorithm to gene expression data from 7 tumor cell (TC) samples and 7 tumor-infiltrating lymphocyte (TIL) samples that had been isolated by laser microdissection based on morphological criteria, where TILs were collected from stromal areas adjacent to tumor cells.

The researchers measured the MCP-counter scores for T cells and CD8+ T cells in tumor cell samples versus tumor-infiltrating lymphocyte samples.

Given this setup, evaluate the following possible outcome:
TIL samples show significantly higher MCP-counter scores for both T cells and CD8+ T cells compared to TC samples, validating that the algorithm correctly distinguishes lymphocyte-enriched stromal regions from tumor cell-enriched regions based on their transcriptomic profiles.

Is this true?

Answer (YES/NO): NO